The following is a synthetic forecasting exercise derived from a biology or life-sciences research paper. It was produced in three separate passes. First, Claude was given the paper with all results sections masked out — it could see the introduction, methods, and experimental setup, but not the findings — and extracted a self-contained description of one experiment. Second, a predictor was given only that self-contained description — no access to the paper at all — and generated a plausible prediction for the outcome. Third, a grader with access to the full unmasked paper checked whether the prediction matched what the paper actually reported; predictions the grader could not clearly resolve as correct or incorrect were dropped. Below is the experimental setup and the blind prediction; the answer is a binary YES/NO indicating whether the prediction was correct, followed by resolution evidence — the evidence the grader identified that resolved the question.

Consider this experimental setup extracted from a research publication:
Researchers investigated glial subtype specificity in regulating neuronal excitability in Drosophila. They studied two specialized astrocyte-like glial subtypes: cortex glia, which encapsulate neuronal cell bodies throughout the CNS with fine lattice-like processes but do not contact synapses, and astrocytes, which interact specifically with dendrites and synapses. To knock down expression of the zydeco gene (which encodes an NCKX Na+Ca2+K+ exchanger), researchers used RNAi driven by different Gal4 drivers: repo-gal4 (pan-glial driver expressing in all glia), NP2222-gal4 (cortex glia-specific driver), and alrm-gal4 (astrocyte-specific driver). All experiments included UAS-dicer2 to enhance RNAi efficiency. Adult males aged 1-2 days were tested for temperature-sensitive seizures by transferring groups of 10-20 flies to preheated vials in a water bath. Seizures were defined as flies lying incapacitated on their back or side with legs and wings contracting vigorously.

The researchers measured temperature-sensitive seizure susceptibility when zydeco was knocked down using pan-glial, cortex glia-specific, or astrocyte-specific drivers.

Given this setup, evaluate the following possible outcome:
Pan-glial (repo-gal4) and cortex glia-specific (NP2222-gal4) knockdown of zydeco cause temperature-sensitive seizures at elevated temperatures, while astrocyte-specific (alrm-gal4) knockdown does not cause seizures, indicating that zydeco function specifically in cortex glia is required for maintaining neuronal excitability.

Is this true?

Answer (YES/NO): NO